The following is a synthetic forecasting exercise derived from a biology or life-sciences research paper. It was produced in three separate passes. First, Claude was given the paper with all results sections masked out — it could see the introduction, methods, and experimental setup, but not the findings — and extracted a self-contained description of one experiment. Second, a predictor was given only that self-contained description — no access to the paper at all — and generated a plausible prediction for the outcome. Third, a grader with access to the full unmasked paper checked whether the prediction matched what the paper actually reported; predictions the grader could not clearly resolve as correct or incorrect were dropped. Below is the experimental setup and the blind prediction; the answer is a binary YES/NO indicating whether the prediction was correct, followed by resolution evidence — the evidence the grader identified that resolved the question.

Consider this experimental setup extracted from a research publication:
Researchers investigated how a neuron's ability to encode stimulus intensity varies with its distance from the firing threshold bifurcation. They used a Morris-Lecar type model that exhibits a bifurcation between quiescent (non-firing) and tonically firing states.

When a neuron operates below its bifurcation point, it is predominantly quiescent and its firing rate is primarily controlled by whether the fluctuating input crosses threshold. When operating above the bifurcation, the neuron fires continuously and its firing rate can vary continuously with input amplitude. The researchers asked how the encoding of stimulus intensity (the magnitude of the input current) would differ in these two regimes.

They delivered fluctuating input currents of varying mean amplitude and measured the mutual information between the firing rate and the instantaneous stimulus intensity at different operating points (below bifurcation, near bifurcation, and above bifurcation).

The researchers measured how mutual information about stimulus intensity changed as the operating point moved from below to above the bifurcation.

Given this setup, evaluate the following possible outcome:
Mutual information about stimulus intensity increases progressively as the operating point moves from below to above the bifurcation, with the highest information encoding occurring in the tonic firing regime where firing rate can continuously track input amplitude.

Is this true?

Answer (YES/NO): NO